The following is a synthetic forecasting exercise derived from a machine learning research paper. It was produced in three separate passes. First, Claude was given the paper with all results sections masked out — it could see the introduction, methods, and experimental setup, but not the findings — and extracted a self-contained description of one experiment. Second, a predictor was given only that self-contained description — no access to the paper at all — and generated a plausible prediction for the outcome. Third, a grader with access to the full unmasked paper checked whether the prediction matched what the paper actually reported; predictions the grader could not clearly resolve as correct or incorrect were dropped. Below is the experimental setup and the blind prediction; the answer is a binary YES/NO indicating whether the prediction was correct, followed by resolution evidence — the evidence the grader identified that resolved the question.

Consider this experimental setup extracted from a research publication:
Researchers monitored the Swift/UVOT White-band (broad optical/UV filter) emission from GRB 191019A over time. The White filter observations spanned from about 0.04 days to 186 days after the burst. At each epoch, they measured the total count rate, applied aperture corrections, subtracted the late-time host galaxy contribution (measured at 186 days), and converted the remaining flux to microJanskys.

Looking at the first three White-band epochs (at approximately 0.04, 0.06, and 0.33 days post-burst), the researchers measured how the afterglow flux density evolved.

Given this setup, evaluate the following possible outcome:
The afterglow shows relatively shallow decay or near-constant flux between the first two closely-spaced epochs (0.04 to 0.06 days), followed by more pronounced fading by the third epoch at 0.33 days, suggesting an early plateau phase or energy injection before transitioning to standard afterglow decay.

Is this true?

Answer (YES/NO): YES